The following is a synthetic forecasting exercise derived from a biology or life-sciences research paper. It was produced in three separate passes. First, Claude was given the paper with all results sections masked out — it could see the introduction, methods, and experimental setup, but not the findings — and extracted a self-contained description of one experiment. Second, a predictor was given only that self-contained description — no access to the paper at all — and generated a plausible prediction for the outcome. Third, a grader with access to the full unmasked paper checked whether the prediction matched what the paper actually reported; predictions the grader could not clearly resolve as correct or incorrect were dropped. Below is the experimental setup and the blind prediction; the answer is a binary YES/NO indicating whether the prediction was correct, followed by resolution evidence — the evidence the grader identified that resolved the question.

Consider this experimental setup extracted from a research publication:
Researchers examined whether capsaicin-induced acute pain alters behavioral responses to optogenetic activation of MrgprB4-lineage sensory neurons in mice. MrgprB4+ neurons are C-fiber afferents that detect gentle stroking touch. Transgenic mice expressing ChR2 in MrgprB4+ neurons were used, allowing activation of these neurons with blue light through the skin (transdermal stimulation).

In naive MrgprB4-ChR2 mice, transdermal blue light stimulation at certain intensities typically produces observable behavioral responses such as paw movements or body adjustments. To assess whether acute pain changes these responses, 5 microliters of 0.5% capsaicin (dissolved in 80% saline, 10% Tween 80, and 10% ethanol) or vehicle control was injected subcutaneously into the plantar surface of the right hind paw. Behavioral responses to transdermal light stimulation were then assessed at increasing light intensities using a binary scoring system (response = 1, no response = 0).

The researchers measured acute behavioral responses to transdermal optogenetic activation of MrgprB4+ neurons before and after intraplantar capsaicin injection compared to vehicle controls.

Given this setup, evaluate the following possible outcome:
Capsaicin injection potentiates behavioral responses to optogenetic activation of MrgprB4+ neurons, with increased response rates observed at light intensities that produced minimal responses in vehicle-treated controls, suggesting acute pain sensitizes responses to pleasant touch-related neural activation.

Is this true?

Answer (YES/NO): NO